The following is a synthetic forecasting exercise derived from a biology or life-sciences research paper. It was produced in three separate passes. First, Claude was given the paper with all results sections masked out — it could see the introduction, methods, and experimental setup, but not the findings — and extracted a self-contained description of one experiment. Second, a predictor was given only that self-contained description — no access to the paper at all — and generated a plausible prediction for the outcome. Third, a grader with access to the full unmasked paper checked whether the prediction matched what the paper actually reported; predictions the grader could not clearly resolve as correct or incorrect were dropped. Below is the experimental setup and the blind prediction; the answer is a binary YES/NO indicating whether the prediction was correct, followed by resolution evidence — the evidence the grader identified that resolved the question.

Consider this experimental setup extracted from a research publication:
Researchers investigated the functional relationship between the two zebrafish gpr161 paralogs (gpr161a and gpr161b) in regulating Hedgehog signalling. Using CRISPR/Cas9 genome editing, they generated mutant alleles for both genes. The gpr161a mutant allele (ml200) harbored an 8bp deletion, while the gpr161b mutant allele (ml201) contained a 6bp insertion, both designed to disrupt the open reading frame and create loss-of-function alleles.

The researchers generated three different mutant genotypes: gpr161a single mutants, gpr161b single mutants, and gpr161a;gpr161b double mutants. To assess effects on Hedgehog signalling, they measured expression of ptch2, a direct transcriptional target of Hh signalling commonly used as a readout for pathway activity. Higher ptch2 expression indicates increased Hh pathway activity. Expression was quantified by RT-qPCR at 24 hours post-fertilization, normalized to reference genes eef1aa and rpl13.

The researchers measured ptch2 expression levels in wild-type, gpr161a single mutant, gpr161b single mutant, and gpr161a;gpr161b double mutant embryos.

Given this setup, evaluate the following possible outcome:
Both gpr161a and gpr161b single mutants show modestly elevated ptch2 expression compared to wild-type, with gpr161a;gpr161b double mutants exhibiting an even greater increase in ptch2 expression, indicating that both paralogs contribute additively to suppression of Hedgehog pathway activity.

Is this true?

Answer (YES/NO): NO